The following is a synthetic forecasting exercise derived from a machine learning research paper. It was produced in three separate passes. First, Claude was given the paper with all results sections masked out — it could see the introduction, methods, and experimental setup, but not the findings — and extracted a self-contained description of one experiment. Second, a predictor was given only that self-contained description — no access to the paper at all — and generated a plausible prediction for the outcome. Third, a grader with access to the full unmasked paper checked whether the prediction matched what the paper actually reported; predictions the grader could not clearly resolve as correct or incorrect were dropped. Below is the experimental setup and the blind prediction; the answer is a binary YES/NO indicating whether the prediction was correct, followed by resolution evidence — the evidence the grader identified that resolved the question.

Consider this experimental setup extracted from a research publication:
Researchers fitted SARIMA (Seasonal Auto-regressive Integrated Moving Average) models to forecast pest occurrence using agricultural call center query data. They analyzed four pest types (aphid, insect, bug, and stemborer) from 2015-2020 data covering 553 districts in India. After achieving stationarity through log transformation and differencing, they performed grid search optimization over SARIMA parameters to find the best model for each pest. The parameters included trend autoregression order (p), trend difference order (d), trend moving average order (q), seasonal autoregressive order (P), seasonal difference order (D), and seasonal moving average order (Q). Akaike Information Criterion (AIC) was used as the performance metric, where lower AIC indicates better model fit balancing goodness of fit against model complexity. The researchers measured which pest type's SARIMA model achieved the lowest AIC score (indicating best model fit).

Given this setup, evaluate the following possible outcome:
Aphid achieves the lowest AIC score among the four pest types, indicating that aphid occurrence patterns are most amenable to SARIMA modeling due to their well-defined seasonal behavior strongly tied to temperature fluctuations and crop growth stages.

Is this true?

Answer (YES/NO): NO